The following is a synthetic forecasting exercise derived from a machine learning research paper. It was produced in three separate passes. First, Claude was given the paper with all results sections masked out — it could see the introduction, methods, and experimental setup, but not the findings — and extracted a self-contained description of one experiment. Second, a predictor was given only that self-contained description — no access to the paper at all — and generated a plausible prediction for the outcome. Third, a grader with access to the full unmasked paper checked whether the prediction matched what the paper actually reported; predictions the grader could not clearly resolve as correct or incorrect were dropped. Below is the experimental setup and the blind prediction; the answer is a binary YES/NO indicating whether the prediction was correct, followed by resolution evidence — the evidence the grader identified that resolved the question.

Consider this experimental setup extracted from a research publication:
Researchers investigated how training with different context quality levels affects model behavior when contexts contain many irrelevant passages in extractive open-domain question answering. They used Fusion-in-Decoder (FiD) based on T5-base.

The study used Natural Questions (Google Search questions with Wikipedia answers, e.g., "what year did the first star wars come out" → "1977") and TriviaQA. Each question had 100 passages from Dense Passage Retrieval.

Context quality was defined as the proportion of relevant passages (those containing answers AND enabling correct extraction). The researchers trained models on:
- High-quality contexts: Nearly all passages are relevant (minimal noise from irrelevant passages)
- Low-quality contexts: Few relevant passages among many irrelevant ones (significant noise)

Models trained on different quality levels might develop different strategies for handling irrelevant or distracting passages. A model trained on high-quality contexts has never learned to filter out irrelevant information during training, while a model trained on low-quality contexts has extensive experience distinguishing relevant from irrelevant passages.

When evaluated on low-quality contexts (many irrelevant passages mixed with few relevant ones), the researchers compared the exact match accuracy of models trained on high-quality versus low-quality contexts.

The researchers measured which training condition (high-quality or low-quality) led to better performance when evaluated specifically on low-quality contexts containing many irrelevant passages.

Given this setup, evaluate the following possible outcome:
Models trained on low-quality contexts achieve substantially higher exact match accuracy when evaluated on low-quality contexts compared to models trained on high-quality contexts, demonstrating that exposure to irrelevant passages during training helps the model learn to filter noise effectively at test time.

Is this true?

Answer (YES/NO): YES